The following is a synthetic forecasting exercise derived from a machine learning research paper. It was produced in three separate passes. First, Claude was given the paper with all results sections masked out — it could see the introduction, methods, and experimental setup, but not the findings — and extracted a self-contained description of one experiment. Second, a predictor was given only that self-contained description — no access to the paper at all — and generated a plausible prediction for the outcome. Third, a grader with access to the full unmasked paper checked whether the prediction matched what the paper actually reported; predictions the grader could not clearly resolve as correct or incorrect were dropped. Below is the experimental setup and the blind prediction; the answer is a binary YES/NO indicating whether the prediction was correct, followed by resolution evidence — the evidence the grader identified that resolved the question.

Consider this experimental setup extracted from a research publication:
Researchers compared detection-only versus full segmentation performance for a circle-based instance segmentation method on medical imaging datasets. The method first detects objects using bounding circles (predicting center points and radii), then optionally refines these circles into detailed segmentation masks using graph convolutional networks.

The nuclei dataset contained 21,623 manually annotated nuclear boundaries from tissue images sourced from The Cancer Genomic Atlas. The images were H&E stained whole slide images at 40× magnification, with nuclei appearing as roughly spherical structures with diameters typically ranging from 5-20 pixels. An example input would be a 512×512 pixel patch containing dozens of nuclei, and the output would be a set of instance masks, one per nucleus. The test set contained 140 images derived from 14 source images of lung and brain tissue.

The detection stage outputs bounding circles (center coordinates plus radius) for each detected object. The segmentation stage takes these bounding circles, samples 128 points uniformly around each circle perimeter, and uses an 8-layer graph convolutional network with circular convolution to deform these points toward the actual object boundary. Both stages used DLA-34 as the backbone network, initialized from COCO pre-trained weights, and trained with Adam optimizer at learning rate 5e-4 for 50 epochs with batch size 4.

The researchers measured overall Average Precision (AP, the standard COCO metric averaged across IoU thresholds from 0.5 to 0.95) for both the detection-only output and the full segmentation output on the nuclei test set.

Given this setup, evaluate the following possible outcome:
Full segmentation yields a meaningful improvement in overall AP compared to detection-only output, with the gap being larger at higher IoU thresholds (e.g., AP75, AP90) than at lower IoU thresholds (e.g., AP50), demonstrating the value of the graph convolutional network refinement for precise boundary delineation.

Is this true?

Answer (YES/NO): NO